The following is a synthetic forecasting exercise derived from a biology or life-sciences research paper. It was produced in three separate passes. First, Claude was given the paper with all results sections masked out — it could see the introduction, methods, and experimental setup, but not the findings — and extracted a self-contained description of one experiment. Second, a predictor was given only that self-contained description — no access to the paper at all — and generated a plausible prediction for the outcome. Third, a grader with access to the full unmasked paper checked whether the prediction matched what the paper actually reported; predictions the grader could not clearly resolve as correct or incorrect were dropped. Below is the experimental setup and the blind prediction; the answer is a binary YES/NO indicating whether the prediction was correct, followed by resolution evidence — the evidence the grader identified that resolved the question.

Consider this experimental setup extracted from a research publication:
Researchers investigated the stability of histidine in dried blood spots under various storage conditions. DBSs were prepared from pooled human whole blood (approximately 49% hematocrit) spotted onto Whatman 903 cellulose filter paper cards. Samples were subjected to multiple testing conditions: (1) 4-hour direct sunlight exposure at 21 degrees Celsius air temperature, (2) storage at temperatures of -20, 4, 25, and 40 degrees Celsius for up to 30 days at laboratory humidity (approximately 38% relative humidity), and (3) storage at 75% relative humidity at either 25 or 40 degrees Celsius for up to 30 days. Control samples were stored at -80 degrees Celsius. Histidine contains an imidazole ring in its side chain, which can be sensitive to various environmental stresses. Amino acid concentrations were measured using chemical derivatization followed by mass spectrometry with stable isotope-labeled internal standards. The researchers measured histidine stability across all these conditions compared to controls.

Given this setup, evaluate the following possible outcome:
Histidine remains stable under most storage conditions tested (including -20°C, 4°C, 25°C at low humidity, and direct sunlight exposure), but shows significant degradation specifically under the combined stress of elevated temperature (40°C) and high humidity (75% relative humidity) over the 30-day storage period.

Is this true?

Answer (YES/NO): NO